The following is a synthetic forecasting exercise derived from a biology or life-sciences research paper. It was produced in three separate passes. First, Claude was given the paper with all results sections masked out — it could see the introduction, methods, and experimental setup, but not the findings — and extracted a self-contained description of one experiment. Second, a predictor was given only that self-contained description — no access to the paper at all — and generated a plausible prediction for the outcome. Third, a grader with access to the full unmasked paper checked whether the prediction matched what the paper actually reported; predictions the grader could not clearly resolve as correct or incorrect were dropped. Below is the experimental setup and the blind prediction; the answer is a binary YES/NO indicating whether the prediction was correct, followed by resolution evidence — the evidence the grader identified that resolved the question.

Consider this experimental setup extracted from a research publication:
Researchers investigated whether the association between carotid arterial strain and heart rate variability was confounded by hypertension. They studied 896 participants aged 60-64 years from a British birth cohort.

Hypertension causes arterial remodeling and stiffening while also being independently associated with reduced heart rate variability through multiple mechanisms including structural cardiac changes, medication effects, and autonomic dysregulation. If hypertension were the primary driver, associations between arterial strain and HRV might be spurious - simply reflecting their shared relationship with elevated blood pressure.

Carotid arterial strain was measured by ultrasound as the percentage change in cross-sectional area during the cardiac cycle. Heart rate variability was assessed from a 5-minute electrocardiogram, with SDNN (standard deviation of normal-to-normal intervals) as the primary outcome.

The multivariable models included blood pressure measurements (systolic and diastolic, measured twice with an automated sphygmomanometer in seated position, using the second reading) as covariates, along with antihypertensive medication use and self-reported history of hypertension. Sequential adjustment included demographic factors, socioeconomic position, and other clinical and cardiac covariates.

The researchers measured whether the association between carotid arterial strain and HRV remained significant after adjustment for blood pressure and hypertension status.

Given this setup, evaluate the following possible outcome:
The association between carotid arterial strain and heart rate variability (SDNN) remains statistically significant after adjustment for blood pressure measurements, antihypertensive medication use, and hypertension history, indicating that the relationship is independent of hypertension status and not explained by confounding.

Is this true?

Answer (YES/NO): YES